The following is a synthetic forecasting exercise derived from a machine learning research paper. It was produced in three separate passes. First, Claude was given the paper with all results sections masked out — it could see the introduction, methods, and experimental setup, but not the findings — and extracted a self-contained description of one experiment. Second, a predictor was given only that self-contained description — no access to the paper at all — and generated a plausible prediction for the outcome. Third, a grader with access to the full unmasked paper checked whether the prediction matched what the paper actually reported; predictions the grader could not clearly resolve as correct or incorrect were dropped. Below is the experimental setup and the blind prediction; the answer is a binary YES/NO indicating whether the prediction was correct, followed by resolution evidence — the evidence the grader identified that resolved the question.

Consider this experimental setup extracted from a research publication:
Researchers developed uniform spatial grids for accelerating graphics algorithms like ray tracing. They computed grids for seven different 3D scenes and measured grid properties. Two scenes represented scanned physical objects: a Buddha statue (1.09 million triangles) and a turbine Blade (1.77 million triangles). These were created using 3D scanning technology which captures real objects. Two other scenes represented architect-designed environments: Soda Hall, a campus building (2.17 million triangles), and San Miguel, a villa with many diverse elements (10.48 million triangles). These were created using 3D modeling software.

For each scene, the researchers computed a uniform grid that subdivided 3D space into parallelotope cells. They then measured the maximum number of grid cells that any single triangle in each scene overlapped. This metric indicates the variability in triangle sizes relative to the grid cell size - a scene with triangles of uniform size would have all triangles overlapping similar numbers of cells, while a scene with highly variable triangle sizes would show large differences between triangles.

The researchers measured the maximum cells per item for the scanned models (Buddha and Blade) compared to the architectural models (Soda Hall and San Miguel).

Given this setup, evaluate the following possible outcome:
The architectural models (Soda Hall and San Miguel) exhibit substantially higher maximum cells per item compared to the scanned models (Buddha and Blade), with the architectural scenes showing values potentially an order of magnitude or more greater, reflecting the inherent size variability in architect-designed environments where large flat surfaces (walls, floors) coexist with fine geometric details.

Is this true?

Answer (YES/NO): YES